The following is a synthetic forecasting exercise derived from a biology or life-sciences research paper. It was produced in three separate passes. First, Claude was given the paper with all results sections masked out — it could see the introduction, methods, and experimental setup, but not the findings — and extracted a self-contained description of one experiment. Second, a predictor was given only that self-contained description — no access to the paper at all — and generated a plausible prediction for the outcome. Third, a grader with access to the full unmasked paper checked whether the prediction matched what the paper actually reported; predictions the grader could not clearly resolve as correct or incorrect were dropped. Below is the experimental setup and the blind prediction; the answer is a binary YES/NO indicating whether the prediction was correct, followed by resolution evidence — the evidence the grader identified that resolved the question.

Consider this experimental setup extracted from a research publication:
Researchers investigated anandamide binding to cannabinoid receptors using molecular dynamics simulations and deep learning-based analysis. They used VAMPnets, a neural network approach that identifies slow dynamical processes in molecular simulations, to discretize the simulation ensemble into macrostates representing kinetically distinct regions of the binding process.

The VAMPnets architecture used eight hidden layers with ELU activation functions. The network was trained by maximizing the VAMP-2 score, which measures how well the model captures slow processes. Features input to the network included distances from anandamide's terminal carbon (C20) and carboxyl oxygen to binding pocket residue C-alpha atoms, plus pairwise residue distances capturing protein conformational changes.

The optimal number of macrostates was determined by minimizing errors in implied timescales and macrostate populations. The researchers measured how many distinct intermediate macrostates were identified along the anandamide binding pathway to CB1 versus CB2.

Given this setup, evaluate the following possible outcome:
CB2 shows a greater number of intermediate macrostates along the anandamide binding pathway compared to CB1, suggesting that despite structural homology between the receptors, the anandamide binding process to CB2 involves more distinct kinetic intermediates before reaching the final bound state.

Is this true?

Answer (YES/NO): NO